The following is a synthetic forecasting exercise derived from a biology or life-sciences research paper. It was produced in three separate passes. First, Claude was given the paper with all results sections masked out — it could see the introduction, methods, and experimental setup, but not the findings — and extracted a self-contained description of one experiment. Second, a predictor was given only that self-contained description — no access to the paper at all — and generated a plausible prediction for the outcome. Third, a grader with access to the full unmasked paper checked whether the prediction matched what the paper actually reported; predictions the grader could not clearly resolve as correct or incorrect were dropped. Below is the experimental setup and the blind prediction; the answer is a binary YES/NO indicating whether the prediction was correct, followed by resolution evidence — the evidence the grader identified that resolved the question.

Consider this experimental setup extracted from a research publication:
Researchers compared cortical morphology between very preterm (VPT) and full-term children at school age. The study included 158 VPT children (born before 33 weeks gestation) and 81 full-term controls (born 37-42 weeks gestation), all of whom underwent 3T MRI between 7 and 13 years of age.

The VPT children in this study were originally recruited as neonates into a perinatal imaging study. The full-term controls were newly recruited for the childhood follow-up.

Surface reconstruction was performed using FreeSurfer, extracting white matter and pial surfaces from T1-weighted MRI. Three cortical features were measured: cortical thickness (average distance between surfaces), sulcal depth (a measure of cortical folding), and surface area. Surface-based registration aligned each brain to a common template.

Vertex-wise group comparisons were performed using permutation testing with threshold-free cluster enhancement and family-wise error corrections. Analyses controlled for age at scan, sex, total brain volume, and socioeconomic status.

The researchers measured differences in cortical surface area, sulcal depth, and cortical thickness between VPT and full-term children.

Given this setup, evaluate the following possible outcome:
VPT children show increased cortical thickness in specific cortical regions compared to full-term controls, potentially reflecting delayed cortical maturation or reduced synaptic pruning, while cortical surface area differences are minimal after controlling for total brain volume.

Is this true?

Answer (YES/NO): NO